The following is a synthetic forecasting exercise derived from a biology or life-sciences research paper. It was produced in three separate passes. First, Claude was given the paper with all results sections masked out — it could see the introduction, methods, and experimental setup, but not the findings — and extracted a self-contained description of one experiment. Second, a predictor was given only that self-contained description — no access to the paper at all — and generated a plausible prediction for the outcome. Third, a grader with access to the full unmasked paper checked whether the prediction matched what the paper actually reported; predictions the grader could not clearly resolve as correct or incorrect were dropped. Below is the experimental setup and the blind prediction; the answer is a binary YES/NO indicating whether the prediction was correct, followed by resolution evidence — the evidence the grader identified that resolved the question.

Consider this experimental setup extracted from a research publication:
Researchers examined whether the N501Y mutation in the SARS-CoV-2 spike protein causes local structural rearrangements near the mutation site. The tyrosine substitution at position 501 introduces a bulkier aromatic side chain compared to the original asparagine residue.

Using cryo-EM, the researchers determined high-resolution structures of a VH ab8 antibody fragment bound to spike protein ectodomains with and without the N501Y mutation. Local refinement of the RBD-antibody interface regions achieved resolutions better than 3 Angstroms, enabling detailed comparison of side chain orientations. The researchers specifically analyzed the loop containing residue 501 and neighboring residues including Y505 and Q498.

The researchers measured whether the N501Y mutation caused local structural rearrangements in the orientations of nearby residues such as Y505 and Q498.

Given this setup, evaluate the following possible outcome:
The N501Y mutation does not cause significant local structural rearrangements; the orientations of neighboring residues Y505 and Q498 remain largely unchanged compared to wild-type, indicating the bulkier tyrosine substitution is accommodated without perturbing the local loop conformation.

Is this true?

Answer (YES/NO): NO